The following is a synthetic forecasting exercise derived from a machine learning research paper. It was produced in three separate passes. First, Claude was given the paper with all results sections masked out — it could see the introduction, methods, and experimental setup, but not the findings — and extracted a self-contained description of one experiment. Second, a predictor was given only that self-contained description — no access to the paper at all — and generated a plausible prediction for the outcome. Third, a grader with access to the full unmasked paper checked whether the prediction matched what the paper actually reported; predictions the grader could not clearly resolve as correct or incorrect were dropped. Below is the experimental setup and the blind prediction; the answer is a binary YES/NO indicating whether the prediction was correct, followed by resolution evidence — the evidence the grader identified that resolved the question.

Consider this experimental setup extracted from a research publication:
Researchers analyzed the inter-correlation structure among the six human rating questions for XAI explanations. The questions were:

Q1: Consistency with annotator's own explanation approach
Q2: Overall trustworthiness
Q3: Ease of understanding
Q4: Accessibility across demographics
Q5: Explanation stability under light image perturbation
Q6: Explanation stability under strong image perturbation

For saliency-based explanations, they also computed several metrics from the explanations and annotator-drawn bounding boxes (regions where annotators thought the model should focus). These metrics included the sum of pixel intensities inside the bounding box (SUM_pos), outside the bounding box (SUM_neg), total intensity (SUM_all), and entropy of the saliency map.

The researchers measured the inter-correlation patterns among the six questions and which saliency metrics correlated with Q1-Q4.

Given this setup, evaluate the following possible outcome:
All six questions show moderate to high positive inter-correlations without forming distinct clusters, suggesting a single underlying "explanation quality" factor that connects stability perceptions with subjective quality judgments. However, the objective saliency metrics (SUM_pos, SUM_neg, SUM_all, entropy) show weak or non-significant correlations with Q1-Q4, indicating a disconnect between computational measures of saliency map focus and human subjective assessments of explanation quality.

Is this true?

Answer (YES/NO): NO